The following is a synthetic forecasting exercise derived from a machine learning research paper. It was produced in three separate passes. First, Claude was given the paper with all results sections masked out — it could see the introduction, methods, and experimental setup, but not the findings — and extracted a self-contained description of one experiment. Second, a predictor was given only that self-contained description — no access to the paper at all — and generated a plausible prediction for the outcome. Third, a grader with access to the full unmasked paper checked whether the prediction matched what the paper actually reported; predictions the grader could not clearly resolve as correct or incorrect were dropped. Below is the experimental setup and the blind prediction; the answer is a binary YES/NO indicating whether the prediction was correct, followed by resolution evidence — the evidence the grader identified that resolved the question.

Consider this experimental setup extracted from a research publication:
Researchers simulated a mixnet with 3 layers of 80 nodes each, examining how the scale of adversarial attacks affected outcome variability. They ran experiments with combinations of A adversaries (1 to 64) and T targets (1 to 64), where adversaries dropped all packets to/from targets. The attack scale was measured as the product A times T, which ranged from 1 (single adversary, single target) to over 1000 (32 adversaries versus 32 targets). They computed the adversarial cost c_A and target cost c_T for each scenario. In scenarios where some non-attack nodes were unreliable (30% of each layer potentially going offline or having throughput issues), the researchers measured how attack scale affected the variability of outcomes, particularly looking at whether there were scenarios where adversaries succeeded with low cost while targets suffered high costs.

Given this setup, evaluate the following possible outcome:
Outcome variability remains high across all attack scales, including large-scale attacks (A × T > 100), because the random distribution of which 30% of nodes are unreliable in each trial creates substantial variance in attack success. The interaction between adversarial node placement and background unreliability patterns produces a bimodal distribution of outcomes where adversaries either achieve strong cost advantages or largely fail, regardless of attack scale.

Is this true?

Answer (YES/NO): NO